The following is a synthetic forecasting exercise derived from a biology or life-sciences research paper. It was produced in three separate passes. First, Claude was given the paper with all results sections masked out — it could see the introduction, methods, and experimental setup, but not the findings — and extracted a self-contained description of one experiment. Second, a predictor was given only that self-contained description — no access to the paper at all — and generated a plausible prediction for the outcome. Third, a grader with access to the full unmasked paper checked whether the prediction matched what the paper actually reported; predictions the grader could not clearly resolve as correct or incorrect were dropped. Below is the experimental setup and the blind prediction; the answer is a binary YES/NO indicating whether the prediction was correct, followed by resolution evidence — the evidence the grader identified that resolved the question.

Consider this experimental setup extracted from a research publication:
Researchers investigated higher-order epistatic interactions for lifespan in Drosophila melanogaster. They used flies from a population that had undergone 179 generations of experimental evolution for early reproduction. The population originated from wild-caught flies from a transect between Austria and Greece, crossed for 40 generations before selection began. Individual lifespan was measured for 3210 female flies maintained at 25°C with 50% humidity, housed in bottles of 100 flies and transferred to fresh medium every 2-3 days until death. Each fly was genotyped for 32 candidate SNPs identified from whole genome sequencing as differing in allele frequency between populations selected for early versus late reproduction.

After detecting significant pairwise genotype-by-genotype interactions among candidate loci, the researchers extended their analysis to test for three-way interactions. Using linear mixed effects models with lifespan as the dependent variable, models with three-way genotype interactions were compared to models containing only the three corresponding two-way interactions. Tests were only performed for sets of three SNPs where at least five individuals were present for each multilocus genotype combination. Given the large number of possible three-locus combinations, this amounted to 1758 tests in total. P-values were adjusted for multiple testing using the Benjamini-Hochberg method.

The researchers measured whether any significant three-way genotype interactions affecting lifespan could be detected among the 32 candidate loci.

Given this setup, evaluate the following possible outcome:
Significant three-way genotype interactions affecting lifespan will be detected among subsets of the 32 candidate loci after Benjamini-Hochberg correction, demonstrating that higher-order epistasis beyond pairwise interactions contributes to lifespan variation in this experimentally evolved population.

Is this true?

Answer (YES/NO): YES